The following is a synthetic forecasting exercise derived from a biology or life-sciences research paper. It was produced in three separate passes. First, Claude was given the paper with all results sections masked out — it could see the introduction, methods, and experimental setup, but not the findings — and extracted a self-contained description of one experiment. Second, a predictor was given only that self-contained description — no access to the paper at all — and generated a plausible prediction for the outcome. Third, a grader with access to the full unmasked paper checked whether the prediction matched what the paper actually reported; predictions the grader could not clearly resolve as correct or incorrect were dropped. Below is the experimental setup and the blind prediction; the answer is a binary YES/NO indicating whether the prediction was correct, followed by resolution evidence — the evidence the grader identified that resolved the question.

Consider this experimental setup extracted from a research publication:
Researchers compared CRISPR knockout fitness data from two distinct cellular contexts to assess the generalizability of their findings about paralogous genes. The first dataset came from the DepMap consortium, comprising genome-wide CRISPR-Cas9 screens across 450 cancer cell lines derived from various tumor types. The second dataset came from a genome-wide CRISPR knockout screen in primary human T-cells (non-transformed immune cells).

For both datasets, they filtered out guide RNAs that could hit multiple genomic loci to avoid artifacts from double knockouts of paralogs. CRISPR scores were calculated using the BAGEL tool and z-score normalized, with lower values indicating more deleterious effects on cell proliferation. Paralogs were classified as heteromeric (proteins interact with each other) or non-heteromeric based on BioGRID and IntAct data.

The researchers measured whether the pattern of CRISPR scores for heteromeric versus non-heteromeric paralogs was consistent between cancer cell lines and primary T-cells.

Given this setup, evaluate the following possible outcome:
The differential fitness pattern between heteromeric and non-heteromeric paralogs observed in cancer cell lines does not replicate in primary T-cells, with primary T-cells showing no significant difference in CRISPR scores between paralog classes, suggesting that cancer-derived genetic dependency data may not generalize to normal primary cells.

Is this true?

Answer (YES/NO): NO